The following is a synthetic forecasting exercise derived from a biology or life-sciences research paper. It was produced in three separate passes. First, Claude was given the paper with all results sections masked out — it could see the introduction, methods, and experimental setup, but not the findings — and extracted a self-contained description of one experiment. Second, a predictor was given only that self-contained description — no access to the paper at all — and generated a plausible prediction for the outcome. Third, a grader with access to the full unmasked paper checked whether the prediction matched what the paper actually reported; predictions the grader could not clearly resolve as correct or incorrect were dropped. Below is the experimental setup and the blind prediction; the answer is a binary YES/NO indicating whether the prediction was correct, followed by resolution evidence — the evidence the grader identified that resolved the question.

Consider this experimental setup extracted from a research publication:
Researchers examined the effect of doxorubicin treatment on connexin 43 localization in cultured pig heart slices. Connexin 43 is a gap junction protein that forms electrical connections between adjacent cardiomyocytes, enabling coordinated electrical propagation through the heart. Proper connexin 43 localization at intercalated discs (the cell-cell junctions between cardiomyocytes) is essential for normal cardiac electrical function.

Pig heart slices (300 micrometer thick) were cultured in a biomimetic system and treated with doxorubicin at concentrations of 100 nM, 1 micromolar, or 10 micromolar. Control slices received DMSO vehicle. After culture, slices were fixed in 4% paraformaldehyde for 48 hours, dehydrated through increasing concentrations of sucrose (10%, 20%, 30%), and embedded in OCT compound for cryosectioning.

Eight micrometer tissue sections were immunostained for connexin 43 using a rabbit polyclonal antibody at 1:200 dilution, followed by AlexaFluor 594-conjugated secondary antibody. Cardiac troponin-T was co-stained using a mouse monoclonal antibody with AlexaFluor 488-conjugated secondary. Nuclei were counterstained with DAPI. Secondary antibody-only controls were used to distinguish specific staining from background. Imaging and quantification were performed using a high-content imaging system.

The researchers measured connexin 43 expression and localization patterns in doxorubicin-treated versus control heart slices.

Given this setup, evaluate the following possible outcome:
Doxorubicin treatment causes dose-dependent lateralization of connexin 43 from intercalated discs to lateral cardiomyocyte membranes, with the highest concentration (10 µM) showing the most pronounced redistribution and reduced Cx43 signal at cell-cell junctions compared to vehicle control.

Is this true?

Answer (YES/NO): NO